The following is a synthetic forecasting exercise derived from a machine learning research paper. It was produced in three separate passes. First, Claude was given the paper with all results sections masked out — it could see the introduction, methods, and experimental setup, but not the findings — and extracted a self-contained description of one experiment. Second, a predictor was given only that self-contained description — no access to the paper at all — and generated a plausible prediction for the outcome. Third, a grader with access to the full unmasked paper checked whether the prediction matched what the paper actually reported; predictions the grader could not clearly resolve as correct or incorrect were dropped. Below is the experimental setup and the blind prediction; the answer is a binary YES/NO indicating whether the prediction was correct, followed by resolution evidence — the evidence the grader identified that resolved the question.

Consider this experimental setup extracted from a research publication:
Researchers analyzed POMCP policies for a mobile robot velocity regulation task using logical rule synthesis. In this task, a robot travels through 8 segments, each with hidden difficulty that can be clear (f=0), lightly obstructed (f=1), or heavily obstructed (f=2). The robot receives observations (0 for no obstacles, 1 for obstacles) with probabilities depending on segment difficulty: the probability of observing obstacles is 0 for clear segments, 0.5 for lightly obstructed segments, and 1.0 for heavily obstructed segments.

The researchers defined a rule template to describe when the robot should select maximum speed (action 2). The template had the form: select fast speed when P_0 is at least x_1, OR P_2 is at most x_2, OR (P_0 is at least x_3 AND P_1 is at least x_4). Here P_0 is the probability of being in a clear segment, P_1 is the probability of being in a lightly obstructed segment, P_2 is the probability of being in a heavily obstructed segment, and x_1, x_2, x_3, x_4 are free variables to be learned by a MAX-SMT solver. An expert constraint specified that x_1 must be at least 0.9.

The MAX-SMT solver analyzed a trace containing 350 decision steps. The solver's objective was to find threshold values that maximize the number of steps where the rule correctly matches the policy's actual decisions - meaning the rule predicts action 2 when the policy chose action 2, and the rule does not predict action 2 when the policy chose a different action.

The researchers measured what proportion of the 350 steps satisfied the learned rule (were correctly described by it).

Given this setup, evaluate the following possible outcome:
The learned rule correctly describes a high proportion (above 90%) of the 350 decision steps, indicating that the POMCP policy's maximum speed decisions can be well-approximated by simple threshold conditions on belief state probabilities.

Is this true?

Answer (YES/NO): YES